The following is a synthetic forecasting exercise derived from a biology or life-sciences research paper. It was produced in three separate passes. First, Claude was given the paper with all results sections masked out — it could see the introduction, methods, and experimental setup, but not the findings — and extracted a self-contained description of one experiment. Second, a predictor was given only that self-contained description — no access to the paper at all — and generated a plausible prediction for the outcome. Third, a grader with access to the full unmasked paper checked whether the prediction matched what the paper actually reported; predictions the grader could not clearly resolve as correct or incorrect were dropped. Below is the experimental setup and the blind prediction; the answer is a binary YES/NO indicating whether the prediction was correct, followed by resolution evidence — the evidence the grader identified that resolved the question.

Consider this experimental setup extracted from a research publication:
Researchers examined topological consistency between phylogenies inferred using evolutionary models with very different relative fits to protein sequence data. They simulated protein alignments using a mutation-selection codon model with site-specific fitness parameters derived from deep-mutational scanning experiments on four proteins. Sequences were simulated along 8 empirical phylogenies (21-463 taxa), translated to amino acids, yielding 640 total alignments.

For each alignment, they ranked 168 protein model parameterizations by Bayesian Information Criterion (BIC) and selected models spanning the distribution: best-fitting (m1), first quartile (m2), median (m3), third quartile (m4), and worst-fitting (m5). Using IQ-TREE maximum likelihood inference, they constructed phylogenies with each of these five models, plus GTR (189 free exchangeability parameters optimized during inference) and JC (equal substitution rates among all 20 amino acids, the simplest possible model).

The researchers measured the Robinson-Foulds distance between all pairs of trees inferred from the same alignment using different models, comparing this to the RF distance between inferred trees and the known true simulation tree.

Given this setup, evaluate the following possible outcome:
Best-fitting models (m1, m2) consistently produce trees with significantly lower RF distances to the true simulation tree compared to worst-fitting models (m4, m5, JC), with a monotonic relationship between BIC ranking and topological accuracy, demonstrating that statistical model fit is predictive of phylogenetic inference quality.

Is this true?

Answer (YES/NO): NO